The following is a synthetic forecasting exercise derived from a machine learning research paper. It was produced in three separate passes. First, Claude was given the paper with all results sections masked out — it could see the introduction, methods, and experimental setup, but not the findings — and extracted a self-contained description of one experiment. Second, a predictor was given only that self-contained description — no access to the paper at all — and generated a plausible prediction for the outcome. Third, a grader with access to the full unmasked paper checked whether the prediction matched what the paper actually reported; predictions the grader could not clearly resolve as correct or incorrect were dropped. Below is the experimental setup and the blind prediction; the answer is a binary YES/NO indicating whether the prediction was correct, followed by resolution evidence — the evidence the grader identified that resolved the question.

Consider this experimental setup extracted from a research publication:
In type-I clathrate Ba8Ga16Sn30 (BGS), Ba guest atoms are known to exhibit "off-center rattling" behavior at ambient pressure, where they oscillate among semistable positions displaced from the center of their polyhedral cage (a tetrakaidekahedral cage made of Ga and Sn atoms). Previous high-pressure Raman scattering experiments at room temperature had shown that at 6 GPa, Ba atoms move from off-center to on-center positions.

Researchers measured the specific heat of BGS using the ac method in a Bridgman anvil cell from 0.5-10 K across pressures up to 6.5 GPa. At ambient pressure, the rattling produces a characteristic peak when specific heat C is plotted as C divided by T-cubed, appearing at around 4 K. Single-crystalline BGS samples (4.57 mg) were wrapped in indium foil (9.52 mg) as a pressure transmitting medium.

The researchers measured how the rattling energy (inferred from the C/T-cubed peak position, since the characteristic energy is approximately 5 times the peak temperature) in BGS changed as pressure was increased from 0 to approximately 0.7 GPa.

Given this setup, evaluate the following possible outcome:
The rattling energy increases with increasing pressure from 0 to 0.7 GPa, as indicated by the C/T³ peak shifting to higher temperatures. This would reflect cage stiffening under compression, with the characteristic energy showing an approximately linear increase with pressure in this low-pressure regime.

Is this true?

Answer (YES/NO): YES